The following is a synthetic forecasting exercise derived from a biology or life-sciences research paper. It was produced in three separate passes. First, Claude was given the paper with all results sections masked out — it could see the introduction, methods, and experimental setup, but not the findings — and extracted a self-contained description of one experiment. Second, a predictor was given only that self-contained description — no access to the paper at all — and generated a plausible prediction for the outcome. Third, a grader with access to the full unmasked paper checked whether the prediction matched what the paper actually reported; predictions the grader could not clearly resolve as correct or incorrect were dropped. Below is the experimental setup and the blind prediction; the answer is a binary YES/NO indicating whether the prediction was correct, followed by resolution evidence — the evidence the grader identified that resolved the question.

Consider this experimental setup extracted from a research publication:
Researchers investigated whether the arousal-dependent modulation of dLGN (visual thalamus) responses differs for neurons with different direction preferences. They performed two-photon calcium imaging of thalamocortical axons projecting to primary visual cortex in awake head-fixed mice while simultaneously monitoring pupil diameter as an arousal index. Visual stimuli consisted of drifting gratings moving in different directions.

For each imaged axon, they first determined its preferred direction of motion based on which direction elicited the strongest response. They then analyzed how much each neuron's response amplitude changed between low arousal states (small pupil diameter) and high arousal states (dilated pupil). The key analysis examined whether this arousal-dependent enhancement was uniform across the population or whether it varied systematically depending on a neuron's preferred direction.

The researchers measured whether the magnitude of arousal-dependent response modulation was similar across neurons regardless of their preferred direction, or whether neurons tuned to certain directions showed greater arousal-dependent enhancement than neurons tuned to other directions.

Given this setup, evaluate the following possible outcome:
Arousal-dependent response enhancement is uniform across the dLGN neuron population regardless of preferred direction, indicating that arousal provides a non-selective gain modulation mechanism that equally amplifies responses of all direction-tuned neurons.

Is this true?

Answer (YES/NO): NO